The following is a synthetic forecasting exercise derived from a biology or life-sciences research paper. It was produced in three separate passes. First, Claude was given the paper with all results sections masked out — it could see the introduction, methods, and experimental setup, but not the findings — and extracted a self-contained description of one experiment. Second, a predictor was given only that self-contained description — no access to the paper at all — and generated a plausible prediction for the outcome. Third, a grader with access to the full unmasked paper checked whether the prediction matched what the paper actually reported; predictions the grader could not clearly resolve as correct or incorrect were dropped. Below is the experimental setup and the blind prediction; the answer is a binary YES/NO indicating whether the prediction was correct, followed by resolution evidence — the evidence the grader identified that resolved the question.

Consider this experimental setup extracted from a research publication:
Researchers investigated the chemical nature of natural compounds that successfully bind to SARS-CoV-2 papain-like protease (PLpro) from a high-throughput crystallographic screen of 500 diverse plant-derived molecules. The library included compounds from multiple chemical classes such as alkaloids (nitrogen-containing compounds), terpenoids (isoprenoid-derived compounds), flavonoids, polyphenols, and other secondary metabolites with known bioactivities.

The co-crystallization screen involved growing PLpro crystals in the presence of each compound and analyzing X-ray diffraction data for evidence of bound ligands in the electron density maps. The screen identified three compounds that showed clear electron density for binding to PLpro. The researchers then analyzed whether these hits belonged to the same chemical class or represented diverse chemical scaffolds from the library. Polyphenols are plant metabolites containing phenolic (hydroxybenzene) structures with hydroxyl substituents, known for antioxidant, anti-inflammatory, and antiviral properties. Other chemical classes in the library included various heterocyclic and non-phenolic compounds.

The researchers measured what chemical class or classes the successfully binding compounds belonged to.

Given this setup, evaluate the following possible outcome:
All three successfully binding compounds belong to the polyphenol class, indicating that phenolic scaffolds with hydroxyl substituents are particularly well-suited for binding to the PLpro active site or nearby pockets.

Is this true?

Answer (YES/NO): YES